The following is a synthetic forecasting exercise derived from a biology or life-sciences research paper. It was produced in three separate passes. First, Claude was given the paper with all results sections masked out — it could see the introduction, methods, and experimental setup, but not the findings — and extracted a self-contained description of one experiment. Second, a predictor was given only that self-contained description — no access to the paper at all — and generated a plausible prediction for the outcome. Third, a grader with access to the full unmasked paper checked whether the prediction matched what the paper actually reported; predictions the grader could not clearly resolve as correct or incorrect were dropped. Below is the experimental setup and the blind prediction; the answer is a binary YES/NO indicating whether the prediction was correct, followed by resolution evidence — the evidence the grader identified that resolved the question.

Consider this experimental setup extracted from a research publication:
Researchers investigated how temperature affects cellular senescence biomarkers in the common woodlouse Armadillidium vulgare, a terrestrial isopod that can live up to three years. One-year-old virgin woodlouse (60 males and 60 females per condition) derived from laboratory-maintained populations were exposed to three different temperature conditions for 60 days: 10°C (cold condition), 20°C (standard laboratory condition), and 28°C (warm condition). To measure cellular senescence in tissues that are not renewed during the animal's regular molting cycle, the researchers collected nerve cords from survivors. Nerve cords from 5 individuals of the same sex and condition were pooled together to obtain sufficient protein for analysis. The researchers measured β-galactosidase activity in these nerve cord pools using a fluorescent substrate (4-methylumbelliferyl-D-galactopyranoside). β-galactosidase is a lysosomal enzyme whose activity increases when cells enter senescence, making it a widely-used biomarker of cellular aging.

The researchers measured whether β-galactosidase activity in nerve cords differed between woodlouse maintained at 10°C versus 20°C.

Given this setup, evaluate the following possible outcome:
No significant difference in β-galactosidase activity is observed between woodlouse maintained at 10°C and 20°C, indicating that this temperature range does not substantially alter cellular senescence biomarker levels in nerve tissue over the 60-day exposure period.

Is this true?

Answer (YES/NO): NO